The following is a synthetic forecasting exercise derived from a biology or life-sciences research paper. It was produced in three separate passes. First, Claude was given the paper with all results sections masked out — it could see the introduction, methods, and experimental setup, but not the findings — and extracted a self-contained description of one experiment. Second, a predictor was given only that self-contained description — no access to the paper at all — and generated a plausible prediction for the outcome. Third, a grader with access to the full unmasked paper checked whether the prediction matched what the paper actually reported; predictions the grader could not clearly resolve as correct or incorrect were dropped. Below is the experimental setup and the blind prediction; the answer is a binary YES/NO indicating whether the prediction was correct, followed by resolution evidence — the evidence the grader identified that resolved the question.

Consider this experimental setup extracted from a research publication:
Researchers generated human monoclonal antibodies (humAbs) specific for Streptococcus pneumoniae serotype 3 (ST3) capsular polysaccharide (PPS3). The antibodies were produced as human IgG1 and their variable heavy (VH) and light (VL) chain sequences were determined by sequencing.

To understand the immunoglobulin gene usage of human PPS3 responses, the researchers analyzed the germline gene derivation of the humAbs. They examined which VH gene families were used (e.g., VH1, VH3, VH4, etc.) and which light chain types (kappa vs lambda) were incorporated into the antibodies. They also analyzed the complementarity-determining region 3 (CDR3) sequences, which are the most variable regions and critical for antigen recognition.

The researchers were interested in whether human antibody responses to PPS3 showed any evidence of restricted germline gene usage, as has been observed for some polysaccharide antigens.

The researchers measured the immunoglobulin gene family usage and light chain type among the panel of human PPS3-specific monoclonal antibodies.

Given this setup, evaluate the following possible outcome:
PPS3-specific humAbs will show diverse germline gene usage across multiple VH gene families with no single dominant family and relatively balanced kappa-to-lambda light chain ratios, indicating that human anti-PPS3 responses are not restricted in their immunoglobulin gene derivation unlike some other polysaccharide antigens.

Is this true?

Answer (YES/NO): NO